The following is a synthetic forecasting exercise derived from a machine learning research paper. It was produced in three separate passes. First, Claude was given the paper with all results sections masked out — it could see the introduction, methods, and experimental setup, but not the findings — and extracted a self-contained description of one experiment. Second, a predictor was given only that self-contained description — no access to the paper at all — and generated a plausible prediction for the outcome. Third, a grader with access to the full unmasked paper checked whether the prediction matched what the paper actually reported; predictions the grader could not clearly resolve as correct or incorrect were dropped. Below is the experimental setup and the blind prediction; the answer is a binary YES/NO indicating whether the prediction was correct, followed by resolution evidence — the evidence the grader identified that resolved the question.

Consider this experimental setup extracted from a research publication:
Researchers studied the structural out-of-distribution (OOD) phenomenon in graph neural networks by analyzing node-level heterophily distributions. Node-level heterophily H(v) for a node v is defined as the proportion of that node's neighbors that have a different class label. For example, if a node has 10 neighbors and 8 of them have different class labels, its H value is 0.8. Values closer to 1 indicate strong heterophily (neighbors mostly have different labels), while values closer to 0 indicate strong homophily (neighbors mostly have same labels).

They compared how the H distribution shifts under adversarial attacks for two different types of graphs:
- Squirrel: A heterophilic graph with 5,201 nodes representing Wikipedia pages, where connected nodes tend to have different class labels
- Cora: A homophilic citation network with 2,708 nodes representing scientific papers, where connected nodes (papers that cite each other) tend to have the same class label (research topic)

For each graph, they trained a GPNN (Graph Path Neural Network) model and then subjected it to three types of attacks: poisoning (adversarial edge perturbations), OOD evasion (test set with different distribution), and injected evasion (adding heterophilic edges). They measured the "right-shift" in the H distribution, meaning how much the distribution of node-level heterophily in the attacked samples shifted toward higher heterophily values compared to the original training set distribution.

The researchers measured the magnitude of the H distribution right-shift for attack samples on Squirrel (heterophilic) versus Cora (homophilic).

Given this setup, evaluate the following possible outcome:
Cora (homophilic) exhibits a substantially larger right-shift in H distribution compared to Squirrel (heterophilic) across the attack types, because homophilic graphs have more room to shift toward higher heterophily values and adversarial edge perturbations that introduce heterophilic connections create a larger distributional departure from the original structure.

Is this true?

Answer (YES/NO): NO